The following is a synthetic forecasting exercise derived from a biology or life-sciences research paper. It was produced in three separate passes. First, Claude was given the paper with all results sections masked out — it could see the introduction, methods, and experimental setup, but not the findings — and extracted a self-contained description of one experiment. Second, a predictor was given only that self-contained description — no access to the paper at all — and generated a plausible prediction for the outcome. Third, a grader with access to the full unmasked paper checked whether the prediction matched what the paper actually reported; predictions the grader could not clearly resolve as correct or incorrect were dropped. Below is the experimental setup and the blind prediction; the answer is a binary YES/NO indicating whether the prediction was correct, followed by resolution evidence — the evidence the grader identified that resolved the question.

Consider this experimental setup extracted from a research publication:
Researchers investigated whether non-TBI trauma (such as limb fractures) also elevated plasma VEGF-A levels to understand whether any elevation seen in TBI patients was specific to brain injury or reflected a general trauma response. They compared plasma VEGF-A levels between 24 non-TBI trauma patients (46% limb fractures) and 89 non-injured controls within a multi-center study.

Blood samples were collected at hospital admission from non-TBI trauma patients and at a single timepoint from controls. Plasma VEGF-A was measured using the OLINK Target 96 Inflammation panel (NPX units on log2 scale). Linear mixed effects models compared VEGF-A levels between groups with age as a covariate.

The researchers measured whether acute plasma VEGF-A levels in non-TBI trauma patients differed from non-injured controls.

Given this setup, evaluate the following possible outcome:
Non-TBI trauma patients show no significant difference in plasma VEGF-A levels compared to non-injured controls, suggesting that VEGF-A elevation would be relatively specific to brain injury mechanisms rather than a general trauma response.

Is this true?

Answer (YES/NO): NO